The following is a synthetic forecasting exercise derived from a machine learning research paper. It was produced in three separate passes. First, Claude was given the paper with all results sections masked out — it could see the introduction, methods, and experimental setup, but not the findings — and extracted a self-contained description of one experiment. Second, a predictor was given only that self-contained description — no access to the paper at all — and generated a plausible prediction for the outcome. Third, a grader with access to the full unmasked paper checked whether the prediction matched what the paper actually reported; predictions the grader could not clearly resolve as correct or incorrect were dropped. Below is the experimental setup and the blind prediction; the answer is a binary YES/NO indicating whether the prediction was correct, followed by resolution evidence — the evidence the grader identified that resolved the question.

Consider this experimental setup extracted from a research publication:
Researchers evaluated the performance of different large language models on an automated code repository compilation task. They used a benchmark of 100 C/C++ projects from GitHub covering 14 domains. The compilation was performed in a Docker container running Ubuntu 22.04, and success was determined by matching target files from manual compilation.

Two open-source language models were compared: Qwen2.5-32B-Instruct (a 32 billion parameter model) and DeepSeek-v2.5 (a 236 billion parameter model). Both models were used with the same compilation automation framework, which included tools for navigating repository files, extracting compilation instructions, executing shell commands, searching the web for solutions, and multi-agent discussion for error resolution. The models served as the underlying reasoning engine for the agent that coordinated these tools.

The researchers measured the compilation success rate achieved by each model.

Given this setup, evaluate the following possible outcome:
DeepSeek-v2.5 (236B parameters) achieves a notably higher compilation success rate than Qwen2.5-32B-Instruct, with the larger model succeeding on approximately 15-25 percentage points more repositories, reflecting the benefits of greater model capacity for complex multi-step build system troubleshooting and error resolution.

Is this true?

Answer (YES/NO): NO